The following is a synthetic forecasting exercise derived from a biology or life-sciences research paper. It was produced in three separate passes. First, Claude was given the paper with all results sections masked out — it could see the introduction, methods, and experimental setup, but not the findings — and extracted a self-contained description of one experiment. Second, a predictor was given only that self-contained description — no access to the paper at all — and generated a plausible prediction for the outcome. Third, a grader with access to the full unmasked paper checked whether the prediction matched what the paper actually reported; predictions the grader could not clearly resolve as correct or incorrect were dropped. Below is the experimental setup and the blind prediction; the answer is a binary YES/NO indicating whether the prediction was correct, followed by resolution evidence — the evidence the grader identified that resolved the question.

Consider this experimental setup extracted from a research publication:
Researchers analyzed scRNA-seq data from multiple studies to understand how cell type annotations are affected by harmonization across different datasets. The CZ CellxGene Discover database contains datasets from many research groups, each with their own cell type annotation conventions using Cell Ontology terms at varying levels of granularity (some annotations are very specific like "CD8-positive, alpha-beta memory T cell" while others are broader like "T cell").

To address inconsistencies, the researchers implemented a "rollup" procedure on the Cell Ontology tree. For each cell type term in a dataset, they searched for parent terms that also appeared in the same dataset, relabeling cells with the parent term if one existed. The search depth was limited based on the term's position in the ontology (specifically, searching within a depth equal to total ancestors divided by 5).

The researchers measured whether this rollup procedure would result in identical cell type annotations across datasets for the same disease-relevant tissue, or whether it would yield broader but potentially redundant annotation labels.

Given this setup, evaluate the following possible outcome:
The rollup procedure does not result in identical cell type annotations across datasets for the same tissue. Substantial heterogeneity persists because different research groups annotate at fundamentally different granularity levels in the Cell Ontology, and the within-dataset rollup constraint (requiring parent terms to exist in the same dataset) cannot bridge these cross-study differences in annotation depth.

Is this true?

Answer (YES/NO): YES